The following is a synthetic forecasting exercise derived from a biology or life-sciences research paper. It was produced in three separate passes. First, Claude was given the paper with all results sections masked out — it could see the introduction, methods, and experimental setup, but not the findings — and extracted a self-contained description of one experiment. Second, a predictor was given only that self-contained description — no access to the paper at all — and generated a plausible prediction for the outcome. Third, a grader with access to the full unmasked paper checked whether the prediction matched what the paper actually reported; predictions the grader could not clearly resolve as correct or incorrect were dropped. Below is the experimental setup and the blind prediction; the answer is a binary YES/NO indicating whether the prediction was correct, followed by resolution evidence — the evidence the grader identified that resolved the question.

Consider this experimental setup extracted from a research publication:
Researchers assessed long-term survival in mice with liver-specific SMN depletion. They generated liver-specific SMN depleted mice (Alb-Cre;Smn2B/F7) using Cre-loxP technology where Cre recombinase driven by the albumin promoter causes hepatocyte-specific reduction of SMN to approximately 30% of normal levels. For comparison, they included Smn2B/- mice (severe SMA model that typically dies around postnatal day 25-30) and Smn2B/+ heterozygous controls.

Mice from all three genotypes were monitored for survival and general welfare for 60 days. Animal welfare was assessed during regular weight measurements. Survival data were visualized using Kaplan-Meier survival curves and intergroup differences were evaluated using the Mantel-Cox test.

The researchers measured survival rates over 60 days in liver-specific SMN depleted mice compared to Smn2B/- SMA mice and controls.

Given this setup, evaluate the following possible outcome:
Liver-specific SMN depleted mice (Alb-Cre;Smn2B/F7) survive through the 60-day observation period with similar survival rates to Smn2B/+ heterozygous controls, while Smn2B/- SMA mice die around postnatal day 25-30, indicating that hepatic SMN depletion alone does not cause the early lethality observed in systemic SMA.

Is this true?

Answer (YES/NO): YES